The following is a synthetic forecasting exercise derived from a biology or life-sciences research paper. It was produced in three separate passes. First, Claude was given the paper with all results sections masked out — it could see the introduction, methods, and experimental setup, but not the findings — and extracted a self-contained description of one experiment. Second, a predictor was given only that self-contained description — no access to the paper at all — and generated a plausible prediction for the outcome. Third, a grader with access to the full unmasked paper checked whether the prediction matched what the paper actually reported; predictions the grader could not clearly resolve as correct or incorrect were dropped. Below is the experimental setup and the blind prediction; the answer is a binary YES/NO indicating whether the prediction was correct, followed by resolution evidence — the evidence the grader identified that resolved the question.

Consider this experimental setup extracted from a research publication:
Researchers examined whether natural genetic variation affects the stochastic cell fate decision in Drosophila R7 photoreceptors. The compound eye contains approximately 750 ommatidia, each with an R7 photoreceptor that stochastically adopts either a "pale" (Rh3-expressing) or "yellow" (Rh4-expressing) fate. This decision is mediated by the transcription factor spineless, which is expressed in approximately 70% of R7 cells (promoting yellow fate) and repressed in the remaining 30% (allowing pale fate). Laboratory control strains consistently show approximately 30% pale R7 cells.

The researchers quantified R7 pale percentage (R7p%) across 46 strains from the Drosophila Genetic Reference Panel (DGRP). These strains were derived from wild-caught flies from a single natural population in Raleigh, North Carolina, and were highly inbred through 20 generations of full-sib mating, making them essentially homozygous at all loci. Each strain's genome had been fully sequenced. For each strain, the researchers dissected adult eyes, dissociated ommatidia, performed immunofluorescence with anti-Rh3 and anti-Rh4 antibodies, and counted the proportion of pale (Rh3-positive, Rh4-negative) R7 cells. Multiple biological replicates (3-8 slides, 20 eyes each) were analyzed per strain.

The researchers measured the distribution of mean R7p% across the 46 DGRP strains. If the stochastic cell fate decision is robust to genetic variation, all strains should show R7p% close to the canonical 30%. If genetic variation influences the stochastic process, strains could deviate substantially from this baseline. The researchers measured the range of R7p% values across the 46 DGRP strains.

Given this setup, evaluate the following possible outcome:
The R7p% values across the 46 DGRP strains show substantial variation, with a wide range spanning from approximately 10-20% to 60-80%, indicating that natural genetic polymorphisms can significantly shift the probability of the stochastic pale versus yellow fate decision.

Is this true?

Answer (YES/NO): NO